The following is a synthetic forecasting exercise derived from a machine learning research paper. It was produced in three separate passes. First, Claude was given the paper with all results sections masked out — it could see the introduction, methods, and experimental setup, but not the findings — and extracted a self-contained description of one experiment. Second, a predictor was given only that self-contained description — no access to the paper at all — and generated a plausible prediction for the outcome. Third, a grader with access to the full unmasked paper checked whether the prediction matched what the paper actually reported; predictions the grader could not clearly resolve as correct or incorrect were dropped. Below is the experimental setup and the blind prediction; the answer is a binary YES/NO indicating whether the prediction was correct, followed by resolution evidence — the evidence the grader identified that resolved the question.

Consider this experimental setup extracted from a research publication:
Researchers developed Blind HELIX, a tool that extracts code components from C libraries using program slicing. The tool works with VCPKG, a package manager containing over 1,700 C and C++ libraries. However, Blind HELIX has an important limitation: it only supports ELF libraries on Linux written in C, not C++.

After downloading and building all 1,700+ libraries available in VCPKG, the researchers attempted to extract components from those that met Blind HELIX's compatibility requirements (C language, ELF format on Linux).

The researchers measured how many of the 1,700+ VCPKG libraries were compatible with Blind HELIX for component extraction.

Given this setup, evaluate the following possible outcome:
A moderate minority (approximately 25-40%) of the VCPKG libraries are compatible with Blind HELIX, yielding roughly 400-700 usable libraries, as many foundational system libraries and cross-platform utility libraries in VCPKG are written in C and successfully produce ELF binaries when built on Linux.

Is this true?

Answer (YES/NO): NO